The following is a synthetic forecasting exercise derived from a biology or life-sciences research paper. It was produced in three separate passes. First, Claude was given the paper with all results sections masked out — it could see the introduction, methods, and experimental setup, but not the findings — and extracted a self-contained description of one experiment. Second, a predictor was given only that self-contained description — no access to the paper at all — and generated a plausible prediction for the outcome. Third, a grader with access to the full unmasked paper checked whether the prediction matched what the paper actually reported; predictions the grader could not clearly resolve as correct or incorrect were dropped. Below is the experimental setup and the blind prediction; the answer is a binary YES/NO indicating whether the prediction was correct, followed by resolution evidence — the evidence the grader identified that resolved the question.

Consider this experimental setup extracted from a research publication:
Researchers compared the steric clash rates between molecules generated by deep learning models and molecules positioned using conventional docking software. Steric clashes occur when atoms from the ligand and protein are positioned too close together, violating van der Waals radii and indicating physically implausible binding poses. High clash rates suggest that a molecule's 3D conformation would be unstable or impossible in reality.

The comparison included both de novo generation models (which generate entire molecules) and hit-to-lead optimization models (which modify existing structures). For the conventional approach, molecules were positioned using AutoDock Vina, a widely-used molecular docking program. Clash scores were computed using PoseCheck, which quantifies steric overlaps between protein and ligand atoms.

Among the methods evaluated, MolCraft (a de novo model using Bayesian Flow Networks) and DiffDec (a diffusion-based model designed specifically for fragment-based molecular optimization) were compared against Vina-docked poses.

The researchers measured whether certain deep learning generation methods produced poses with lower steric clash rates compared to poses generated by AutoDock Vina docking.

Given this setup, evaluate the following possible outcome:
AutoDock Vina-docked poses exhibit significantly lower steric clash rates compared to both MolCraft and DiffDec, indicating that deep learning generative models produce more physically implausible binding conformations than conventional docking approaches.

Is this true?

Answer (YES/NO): NO